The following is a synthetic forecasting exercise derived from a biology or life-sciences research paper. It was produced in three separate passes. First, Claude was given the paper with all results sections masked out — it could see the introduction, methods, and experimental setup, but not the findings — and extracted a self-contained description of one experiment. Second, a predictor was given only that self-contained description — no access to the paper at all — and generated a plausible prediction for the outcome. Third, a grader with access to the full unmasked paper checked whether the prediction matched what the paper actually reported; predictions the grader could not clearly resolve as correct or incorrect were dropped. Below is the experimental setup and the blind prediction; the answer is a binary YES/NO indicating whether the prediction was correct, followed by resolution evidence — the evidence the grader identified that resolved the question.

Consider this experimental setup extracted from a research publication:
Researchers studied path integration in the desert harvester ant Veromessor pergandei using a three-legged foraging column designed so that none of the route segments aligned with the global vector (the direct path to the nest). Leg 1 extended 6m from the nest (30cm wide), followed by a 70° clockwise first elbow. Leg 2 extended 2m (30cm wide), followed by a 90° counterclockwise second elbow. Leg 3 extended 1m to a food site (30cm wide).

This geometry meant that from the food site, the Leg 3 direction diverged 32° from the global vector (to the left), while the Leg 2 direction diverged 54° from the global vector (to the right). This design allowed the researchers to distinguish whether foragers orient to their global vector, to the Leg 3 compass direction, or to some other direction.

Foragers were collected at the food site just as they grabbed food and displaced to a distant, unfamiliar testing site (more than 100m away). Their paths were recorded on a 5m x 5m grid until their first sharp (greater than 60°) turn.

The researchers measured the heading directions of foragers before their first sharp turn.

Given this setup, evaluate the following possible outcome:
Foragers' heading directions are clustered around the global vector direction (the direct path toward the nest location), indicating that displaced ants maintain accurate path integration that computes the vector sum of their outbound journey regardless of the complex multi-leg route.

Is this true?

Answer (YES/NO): NO